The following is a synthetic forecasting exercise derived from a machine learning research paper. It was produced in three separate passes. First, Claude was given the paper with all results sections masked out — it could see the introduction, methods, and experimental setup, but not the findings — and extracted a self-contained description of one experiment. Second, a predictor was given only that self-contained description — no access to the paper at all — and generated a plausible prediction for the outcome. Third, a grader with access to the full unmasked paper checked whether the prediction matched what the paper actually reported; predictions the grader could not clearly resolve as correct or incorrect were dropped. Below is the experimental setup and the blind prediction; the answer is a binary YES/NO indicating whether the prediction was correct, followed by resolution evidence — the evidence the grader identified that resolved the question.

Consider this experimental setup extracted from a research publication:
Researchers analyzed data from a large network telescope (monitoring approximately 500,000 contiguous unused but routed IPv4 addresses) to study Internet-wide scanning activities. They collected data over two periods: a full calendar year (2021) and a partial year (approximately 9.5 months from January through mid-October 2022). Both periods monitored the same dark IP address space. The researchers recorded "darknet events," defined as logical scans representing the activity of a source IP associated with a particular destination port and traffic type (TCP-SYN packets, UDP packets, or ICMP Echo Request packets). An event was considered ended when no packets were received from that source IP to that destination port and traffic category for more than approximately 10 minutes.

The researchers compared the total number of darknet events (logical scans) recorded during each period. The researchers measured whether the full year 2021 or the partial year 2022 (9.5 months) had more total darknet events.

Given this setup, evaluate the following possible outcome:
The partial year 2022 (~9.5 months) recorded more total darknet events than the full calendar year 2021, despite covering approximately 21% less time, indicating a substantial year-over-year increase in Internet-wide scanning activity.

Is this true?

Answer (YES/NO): NO